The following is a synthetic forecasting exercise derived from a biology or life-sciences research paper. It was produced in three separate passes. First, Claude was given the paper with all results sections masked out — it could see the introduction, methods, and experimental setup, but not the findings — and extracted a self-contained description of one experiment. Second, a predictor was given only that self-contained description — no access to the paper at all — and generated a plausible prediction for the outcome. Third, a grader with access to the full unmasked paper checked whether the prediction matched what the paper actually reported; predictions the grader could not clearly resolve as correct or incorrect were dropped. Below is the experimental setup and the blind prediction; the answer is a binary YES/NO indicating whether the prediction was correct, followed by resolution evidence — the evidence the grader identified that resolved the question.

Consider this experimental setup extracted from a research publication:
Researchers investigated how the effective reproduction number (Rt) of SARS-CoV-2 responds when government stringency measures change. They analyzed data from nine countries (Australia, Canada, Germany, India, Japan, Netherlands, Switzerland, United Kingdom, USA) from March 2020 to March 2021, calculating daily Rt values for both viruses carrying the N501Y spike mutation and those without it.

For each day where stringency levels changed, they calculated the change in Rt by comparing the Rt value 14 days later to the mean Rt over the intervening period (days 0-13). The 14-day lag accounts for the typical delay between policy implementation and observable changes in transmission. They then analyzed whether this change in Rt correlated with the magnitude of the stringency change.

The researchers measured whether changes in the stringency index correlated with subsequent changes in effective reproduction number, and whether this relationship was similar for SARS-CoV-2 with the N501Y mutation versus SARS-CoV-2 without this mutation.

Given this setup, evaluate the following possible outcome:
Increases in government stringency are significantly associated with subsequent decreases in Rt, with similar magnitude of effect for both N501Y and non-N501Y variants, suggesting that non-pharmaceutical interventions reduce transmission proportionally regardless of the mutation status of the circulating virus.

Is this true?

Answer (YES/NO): YES